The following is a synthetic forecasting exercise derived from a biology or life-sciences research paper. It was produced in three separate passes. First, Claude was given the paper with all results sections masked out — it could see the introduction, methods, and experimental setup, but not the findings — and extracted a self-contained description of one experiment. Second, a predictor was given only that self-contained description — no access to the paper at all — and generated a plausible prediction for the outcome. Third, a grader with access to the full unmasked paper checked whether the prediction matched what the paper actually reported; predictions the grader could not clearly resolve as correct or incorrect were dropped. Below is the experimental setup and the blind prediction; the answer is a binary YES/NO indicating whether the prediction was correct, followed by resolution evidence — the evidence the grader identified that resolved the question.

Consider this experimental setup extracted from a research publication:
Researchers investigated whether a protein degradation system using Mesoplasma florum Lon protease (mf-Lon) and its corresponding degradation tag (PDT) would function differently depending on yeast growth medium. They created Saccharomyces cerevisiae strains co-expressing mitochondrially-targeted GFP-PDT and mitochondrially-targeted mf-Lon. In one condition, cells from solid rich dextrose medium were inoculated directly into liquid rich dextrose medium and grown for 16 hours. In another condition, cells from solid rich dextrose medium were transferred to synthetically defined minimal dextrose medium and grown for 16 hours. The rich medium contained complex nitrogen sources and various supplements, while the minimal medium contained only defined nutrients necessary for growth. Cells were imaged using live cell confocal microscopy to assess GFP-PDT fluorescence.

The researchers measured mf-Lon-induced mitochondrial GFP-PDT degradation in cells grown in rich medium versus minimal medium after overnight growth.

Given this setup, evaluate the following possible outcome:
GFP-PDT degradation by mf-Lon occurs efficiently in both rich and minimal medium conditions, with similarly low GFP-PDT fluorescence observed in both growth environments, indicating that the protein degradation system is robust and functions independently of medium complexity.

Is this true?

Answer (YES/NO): NO